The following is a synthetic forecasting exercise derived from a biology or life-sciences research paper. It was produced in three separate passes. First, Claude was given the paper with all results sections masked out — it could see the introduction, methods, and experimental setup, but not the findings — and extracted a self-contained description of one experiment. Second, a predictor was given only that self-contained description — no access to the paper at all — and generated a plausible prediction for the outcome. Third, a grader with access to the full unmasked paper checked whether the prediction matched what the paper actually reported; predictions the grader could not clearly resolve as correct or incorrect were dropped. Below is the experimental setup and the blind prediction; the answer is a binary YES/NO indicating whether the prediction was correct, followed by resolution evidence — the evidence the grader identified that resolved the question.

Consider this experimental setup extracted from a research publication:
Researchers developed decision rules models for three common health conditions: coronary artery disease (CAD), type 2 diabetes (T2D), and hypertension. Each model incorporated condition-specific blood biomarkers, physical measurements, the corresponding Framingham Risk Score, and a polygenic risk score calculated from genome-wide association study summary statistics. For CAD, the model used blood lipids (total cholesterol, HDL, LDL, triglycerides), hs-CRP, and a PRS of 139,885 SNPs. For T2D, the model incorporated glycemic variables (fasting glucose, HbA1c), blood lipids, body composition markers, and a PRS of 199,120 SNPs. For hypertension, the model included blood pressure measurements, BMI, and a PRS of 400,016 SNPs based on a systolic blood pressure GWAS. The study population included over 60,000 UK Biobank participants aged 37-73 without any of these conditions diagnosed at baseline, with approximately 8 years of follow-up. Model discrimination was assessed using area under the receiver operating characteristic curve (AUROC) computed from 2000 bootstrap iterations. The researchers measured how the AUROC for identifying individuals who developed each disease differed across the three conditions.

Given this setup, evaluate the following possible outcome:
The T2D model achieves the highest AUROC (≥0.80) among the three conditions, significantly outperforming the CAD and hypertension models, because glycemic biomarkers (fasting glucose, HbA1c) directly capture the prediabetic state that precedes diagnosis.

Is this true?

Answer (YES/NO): NO